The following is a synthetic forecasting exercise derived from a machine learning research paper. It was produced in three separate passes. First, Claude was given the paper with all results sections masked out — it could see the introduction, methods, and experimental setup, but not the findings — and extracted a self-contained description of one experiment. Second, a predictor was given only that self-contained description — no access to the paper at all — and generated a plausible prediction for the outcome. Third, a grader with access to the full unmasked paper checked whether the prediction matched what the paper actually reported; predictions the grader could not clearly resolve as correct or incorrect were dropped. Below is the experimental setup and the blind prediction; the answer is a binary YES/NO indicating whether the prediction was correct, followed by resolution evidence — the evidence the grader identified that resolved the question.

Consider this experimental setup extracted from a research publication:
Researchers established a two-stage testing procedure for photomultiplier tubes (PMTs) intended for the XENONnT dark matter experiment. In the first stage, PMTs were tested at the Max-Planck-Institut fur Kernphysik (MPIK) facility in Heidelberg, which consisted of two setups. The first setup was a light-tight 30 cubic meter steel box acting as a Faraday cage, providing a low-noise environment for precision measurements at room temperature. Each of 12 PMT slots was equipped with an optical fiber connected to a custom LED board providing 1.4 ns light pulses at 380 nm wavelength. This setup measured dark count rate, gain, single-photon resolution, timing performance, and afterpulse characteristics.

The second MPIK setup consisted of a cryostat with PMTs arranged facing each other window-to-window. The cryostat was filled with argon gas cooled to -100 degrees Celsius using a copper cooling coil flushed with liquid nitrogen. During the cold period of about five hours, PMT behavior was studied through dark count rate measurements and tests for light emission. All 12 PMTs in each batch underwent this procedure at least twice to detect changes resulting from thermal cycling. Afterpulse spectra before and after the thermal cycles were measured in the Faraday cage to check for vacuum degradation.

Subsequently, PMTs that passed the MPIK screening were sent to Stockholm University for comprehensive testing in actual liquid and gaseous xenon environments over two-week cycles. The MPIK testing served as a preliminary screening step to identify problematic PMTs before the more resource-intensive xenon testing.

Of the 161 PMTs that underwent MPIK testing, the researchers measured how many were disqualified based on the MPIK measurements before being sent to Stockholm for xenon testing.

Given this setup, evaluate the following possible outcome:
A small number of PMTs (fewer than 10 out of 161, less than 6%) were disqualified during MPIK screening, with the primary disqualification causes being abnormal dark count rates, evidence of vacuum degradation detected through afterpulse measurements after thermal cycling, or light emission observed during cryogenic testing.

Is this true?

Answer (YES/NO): YES